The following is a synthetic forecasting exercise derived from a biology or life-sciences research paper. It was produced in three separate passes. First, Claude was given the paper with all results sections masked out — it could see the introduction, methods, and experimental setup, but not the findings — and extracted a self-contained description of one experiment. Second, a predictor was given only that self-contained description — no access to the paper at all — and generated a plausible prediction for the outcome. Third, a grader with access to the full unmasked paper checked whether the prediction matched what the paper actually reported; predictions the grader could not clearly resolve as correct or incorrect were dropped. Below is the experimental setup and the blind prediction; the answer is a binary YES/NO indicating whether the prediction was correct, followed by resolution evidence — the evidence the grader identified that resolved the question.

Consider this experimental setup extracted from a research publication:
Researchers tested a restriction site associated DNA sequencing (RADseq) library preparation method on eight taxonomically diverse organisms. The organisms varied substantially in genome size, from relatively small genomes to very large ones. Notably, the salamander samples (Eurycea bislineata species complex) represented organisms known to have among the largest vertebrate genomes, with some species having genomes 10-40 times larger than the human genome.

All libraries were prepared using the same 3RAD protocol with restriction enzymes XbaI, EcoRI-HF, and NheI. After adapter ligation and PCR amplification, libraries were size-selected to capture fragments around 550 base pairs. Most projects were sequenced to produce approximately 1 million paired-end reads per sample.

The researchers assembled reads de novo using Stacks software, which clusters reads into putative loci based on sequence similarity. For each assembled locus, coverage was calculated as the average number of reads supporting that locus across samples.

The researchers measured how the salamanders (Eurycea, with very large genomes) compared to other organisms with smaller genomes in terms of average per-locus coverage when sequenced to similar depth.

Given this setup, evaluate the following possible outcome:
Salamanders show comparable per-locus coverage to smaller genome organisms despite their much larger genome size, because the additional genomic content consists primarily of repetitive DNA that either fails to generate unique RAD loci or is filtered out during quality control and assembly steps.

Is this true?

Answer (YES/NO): NO